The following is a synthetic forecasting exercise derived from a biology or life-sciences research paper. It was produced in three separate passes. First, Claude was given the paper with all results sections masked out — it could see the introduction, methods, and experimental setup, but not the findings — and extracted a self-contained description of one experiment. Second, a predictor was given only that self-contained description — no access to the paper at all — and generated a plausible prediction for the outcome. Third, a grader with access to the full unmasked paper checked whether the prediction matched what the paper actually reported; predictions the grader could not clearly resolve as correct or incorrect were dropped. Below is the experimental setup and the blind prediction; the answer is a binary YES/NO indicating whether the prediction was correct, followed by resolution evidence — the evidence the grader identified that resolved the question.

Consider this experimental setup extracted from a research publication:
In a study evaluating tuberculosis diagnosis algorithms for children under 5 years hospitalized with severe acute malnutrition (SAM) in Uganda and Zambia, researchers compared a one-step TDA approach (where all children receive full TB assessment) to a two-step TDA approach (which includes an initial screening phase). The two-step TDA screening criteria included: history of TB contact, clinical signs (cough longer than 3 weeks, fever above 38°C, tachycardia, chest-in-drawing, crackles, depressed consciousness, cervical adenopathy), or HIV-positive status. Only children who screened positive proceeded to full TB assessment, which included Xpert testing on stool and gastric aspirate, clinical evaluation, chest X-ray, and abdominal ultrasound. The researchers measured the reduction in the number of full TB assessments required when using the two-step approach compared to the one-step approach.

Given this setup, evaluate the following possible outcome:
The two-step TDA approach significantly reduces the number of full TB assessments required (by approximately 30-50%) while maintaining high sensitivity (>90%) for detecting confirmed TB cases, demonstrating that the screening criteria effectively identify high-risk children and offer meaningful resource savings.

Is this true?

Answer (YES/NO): NO